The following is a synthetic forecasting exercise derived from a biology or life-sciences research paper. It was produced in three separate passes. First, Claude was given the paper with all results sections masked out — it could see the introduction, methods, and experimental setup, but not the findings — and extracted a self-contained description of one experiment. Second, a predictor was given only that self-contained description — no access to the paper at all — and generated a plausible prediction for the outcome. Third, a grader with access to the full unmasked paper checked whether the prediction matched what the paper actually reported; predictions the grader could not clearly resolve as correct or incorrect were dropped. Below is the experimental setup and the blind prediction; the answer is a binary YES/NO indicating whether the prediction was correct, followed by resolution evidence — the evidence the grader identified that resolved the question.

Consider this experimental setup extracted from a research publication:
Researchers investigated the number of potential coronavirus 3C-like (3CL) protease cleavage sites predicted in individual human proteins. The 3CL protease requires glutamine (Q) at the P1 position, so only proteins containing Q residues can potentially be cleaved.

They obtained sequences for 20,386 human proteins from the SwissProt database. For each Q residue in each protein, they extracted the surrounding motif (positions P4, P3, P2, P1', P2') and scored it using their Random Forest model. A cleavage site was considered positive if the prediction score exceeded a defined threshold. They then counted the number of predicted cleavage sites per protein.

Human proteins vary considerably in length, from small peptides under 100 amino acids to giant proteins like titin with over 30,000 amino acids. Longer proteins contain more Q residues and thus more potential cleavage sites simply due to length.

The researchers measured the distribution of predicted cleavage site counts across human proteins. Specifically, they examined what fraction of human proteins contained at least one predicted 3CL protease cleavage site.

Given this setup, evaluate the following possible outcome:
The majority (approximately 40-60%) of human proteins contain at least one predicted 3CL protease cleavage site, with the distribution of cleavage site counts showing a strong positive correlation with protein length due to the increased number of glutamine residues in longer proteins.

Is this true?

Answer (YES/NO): NO